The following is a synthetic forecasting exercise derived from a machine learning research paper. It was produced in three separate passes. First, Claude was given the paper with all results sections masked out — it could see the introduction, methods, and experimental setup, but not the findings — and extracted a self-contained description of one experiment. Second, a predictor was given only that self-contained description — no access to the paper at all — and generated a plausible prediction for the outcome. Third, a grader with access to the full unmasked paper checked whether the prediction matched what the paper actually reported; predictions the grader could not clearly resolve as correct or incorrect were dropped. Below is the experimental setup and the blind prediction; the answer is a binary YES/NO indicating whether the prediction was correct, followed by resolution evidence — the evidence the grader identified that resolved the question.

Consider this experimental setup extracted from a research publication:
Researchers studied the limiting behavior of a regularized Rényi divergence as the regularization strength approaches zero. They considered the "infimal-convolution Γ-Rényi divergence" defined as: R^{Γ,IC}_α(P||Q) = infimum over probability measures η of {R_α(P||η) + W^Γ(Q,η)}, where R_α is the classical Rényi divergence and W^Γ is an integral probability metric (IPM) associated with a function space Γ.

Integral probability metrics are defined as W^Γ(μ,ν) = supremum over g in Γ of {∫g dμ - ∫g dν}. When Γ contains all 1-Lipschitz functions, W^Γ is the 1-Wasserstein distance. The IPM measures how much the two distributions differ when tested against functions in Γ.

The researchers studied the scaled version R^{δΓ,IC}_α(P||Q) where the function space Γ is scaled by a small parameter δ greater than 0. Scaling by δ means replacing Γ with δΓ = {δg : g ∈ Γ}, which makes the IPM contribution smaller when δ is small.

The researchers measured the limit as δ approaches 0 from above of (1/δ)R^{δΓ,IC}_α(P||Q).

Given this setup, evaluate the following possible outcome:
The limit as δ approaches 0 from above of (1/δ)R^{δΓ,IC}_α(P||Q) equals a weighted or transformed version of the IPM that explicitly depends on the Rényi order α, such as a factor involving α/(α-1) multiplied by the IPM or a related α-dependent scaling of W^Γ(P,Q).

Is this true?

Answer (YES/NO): NO